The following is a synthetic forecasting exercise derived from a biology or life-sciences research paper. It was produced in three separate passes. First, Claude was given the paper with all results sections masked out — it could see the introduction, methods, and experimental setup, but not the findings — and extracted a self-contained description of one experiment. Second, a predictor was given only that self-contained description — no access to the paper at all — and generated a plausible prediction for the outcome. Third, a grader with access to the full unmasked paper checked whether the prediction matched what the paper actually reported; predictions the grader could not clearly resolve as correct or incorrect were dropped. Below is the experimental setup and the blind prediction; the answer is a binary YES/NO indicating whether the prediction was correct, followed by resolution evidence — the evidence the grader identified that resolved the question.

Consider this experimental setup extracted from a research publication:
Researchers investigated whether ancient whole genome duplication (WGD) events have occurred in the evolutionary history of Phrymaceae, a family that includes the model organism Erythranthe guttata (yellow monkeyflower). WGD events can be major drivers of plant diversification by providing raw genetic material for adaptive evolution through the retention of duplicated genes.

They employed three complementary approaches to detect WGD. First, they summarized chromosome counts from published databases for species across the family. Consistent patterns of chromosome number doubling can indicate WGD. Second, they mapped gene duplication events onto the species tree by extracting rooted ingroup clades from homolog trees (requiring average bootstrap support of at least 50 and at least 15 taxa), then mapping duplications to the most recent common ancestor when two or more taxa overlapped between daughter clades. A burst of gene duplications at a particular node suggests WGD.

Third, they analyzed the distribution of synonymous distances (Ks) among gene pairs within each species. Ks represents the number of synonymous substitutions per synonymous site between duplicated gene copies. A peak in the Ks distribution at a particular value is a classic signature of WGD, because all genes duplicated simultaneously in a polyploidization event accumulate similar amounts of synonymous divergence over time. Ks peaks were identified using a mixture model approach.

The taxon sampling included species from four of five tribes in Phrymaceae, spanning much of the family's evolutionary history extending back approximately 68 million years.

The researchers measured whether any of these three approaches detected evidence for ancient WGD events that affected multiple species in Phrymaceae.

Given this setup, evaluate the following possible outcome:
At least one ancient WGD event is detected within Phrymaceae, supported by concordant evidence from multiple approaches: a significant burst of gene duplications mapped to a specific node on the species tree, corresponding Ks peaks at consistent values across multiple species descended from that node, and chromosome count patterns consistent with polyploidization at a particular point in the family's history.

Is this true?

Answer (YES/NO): NO